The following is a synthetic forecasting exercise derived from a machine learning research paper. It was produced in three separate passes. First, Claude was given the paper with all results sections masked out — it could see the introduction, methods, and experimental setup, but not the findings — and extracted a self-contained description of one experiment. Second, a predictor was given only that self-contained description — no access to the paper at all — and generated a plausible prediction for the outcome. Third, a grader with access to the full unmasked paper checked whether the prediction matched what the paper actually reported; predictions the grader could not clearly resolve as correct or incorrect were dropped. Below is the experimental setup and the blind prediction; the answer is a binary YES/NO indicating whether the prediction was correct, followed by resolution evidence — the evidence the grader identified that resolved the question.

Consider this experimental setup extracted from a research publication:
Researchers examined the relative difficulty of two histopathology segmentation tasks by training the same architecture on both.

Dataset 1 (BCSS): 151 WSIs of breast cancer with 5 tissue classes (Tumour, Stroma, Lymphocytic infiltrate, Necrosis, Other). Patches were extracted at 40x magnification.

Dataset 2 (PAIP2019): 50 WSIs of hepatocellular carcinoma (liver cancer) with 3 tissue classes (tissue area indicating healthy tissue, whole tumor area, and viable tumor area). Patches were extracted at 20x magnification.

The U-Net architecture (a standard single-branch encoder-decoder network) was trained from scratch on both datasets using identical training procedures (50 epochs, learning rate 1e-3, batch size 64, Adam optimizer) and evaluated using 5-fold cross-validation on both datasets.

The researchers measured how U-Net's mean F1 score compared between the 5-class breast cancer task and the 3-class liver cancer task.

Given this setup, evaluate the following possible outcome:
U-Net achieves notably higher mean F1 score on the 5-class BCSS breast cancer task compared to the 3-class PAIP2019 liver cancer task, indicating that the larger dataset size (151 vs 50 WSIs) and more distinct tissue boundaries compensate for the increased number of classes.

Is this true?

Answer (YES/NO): NO